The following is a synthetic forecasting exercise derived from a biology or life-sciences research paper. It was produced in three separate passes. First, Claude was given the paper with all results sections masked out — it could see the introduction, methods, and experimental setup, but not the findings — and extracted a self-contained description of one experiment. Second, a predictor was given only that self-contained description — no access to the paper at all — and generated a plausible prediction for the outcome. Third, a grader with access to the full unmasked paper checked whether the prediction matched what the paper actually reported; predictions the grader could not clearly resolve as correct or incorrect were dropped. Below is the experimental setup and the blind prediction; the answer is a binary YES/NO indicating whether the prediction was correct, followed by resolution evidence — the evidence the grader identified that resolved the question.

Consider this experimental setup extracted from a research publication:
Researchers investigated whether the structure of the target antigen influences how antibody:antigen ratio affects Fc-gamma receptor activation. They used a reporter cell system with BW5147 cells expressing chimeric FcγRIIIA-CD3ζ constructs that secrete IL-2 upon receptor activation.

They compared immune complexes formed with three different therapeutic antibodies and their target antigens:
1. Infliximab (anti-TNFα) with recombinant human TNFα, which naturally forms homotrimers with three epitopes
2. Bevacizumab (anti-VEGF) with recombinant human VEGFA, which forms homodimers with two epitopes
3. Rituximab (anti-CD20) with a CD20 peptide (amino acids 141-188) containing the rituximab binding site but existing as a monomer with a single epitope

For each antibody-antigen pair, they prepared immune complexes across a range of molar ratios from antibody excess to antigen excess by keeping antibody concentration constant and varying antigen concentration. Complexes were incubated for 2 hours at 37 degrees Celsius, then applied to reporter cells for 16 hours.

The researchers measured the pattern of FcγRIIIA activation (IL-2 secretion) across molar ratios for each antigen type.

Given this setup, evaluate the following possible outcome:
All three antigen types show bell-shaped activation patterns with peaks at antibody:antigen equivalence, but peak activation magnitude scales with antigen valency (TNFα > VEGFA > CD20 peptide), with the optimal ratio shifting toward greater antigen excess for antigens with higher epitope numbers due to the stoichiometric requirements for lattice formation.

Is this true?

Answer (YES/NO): NO